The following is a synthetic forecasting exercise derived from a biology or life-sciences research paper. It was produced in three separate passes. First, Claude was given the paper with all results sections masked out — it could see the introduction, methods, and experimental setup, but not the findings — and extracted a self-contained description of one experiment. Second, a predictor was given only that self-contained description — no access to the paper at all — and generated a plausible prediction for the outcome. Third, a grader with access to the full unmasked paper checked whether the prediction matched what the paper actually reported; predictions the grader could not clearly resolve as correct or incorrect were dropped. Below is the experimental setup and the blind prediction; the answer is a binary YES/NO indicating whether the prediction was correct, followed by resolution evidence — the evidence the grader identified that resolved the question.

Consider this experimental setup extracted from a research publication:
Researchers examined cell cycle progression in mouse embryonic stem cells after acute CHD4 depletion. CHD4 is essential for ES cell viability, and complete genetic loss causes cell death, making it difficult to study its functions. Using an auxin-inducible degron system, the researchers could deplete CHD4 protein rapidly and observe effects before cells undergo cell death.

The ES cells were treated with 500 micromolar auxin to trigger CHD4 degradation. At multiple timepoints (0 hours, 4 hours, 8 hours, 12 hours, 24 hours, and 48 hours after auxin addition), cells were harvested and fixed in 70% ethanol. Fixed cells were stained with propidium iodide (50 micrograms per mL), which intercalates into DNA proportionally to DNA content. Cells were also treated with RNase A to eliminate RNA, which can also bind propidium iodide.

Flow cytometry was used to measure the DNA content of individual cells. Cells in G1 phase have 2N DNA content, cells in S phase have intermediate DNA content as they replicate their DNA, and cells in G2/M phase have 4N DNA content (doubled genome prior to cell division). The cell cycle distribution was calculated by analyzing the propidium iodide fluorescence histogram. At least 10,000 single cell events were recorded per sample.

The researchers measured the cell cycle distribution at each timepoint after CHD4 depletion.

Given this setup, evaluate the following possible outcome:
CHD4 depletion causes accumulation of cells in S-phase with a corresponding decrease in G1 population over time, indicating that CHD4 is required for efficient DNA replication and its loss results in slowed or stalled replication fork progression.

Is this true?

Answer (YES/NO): NO